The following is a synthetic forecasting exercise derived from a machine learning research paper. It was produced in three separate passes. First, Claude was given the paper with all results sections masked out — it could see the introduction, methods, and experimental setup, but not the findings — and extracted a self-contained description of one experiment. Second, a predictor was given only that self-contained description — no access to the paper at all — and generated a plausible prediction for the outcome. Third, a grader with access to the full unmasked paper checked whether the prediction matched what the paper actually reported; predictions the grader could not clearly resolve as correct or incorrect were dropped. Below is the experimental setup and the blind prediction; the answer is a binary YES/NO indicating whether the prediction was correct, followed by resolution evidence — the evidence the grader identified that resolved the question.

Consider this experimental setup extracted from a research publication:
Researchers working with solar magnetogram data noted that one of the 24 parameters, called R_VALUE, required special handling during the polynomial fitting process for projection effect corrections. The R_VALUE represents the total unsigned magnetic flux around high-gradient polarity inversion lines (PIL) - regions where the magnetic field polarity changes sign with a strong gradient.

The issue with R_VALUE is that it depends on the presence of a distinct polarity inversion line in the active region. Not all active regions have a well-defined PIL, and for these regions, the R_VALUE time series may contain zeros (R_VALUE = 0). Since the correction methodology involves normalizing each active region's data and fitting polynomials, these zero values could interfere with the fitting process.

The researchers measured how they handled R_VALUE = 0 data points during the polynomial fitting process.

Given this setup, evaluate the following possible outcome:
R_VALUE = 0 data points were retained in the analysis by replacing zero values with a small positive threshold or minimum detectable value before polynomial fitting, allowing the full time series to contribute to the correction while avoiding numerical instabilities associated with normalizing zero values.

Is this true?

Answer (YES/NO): NO